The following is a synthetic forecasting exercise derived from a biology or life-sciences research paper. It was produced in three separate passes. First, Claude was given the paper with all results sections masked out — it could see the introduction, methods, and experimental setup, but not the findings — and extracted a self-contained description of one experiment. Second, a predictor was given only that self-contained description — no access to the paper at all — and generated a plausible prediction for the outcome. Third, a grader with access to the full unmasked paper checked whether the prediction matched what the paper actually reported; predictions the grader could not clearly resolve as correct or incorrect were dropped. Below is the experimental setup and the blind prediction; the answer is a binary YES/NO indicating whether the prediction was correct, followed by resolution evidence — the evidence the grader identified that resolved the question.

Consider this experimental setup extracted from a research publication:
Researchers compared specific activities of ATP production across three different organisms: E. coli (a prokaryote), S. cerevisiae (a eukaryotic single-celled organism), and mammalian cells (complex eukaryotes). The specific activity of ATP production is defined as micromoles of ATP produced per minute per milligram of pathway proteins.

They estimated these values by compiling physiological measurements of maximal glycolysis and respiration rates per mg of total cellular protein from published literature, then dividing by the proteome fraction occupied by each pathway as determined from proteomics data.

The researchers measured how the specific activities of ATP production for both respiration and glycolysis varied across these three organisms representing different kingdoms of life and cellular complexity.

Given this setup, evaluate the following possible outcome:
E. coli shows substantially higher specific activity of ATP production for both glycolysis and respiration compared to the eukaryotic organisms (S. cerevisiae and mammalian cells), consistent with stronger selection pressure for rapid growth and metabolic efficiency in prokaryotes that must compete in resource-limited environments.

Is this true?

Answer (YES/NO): YES